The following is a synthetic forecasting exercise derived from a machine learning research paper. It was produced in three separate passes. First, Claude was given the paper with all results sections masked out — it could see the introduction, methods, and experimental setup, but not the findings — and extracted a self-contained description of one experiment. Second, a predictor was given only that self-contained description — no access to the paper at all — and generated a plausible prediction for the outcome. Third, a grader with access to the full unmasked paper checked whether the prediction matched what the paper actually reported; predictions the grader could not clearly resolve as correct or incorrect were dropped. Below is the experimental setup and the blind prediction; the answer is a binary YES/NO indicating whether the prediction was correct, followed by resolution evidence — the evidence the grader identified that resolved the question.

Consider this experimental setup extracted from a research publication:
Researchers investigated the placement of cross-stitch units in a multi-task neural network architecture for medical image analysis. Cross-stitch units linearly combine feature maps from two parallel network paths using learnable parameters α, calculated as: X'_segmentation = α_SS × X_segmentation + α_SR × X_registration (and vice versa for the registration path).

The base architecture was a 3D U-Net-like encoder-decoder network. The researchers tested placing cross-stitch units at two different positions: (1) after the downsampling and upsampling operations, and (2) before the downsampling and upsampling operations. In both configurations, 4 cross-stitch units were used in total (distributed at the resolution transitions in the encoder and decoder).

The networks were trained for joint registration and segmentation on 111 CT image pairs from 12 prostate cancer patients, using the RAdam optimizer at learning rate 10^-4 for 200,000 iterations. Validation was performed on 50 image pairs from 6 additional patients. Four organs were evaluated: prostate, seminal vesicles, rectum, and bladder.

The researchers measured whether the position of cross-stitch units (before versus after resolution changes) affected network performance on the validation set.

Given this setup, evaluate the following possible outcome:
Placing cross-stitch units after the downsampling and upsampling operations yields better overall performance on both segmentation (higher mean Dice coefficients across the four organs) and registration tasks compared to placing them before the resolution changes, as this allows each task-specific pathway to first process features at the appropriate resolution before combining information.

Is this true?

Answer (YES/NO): NO